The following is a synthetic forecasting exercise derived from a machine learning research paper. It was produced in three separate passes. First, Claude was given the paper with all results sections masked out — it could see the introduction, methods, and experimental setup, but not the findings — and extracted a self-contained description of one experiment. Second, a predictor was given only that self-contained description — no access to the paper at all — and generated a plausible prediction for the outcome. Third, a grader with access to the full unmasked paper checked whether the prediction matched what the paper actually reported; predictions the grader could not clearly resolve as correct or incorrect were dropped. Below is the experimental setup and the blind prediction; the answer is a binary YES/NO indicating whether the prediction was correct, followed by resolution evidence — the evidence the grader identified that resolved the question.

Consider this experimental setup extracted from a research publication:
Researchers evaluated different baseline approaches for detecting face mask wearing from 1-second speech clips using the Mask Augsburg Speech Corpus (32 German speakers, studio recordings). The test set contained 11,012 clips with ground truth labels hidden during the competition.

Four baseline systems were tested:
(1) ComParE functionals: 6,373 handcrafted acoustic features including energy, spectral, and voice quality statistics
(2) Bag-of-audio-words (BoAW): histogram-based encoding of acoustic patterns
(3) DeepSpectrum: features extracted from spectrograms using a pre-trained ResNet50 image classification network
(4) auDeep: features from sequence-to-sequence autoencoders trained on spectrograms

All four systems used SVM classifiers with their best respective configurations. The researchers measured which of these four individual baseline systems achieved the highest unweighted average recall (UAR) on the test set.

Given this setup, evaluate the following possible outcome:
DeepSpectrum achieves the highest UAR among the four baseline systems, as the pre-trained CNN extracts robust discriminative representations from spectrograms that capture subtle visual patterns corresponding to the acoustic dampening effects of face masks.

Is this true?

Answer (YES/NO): YES